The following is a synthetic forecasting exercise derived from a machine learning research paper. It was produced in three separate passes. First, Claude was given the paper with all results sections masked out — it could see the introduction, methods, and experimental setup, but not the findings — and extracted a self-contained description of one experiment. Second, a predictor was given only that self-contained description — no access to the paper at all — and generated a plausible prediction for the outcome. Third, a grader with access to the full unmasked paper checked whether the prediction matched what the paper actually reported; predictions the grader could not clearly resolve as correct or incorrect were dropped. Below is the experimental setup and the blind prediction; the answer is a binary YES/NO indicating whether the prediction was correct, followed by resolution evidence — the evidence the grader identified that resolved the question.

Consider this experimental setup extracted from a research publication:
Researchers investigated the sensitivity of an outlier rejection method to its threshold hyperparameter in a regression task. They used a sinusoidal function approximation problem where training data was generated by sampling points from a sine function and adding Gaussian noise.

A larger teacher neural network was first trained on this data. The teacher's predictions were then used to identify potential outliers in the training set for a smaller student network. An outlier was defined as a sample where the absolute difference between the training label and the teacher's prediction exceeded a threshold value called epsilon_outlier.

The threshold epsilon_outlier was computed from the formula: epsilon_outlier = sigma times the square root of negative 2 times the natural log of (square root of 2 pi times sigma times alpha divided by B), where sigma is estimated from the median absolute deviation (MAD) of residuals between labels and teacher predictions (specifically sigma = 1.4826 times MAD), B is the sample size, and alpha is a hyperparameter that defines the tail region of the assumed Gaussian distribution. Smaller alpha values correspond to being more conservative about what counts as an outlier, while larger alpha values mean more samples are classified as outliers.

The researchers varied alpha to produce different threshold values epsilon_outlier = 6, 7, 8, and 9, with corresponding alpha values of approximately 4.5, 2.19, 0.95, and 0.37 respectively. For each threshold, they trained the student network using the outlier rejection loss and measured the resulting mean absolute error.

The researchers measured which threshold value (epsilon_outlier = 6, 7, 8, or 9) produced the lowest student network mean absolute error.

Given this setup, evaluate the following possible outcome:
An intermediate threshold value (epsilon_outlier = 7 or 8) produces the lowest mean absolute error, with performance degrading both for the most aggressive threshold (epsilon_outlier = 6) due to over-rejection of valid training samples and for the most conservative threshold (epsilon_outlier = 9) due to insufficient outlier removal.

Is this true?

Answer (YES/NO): YES